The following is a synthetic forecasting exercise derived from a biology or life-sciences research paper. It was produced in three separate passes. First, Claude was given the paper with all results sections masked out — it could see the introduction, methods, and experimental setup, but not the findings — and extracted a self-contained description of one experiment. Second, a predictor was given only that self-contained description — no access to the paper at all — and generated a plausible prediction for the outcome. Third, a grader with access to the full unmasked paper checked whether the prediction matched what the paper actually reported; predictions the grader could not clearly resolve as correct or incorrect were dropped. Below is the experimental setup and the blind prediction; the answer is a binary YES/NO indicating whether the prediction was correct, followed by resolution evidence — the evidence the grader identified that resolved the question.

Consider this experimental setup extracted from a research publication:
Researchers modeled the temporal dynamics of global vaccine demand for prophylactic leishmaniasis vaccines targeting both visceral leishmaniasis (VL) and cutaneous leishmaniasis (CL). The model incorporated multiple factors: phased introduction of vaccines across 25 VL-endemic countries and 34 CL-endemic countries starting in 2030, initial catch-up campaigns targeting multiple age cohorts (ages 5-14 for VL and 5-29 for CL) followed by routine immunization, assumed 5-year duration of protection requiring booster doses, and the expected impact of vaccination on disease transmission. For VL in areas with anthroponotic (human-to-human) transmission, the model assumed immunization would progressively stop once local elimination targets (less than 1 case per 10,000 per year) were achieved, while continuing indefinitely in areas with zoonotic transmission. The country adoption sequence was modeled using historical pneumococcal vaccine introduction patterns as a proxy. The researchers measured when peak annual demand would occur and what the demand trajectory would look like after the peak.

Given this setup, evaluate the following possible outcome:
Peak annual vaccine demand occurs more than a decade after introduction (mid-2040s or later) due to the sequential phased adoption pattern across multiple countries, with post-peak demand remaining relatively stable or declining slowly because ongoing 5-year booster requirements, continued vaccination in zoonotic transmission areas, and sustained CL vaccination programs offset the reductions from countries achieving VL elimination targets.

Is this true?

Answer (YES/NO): NO